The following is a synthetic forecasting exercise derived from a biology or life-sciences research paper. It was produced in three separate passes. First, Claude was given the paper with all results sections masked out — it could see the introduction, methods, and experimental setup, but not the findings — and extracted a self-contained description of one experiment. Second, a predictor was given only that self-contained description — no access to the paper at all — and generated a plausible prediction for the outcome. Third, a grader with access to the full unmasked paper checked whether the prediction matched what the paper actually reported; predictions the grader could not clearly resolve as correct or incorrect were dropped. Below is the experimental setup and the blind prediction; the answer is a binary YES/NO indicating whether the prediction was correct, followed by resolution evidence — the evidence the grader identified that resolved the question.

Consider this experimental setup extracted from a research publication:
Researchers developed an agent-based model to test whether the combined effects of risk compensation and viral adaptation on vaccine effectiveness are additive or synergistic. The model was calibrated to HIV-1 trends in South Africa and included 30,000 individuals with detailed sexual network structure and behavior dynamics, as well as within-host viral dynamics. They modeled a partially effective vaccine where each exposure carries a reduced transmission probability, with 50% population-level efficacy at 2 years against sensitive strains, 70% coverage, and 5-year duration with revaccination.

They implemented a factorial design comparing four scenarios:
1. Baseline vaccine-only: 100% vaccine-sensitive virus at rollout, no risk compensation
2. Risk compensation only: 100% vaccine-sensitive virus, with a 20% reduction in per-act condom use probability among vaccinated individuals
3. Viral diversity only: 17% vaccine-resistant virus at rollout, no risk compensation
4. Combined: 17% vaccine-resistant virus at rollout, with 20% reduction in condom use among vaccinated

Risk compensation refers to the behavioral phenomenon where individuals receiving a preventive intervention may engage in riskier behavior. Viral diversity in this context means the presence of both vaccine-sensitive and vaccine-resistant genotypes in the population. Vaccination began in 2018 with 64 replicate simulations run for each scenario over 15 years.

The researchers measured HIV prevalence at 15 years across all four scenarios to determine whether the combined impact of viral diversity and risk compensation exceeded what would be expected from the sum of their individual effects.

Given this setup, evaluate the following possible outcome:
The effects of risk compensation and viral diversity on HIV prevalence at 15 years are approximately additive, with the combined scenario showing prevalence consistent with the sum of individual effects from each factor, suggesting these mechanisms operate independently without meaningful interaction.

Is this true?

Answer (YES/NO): NO